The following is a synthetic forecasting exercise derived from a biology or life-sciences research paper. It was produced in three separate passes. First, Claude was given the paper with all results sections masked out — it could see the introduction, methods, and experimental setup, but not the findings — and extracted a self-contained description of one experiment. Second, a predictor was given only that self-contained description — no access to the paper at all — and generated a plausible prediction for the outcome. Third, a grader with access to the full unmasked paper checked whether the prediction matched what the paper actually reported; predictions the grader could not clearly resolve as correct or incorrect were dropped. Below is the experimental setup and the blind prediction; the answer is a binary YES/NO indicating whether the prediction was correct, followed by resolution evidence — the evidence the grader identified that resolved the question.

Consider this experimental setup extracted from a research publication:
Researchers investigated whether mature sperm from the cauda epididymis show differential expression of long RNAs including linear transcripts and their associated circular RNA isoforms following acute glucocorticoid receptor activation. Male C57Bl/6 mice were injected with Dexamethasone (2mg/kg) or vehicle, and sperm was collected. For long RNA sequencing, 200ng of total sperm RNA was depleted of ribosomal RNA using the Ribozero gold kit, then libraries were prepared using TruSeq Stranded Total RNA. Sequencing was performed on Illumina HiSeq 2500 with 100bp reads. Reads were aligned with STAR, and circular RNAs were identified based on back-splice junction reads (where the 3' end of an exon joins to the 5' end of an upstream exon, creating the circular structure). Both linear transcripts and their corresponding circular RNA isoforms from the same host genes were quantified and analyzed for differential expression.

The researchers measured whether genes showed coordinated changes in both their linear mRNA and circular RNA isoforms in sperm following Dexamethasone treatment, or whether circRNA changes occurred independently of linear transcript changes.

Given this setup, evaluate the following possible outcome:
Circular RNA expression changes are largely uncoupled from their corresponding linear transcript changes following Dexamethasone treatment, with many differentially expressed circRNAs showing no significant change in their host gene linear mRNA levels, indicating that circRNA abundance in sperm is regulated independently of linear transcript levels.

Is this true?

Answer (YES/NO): YES